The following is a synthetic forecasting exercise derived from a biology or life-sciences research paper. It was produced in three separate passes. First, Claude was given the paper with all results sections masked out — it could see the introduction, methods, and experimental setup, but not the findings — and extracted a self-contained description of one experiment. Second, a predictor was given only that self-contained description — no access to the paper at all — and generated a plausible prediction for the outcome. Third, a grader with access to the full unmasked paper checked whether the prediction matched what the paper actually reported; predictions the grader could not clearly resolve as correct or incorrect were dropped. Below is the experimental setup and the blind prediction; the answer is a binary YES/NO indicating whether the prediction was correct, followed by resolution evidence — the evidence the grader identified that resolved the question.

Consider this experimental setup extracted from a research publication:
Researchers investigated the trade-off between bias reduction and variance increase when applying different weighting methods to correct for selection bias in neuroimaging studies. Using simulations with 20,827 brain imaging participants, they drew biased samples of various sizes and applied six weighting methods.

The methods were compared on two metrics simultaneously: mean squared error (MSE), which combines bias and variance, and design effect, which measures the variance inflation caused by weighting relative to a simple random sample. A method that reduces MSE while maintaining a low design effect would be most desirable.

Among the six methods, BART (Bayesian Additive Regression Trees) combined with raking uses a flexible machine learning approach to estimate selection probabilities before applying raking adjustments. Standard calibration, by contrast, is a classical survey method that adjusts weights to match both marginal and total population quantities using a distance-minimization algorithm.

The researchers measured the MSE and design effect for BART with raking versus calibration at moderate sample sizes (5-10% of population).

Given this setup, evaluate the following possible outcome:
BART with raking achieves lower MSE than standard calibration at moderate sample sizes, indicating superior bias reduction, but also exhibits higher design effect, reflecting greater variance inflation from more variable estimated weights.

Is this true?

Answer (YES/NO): NO